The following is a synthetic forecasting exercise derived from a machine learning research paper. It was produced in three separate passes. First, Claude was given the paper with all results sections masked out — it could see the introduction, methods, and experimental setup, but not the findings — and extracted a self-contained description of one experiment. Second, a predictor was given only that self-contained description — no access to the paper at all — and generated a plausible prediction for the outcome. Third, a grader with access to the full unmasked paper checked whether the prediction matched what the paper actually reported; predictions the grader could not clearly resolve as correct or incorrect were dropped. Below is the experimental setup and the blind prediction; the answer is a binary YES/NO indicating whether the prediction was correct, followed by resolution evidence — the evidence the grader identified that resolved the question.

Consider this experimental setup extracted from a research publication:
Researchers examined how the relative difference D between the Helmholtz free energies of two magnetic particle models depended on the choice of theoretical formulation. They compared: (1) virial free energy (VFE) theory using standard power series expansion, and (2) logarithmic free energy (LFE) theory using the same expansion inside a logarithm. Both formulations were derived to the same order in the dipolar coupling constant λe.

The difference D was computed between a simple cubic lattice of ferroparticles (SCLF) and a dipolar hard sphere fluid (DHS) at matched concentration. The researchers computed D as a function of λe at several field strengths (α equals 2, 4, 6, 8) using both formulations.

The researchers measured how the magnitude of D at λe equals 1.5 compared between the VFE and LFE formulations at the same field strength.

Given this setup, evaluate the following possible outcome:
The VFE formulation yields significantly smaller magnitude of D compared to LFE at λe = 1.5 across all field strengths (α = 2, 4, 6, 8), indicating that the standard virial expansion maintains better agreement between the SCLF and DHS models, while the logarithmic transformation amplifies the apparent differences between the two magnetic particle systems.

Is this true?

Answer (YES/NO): YES